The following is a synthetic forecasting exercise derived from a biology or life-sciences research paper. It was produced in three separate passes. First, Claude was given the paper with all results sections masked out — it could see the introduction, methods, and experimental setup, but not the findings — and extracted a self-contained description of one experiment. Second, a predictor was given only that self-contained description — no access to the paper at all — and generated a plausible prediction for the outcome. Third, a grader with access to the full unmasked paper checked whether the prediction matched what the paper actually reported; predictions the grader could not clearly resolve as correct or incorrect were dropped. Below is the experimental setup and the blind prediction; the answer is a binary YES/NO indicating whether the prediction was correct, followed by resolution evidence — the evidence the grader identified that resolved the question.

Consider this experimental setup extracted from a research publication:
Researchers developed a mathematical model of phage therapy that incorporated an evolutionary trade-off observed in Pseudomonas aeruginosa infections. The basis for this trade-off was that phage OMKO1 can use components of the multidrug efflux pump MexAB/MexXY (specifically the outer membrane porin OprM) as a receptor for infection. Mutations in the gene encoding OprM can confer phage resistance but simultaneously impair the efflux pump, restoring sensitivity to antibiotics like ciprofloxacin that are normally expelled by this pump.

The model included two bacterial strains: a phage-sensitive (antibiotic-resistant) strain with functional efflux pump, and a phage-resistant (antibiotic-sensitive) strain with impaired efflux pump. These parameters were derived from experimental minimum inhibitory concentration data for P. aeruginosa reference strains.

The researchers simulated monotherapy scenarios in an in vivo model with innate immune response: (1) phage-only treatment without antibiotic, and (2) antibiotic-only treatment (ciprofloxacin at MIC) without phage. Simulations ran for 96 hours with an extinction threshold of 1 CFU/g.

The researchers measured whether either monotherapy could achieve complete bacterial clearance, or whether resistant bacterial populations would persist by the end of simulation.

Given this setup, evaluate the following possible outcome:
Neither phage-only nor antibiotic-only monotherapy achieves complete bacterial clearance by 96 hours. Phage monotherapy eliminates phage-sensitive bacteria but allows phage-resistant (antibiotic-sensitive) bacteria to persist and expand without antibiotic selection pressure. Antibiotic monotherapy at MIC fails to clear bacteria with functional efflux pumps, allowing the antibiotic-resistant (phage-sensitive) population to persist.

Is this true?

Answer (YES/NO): NO